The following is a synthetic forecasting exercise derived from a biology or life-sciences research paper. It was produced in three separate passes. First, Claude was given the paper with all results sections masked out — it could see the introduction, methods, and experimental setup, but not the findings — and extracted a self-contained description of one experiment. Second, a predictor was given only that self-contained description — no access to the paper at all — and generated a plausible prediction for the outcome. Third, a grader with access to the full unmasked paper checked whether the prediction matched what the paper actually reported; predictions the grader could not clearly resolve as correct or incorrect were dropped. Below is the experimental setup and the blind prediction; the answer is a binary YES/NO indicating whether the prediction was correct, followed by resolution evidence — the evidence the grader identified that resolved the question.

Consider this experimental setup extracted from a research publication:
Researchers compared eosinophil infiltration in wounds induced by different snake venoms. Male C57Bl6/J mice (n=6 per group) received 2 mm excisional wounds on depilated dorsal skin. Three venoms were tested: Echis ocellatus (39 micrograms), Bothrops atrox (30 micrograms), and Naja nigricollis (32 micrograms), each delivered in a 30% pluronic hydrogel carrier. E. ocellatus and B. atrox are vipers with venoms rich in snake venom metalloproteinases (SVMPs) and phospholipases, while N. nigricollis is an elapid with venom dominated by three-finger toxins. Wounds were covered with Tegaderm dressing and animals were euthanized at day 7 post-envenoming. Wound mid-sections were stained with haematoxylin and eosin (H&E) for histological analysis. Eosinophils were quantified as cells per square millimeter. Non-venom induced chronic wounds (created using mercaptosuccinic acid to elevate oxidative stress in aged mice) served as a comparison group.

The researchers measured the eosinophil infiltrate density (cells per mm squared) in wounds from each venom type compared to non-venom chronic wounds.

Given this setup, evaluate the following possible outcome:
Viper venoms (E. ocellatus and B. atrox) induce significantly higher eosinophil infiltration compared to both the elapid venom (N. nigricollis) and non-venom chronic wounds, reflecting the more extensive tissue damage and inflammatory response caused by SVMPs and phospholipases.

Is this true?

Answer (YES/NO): NO